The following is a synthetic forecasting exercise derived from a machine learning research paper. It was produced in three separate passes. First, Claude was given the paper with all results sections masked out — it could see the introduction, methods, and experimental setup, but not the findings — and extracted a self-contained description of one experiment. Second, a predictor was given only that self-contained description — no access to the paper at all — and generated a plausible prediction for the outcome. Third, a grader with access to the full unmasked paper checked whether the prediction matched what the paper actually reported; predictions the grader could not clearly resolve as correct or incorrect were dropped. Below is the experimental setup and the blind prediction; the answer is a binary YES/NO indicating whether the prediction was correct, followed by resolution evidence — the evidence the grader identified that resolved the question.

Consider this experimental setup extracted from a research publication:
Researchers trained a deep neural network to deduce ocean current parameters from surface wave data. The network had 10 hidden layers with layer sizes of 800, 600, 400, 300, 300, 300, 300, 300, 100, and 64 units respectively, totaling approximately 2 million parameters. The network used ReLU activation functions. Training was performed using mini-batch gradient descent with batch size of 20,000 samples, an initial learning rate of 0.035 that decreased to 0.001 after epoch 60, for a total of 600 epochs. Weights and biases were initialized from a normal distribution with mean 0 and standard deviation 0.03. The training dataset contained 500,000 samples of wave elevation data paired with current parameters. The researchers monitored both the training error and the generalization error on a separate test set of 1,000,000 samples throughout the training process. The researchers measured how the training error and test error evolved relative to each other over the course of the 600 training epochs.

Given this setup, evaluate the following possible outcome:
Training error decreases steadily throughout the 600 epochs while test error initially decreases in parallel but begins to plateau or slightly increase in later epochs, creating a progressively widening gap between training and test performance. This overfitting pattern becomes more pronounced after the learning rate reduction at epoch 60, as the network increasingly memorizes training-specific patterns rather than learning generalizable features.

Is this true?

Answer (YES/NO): NO